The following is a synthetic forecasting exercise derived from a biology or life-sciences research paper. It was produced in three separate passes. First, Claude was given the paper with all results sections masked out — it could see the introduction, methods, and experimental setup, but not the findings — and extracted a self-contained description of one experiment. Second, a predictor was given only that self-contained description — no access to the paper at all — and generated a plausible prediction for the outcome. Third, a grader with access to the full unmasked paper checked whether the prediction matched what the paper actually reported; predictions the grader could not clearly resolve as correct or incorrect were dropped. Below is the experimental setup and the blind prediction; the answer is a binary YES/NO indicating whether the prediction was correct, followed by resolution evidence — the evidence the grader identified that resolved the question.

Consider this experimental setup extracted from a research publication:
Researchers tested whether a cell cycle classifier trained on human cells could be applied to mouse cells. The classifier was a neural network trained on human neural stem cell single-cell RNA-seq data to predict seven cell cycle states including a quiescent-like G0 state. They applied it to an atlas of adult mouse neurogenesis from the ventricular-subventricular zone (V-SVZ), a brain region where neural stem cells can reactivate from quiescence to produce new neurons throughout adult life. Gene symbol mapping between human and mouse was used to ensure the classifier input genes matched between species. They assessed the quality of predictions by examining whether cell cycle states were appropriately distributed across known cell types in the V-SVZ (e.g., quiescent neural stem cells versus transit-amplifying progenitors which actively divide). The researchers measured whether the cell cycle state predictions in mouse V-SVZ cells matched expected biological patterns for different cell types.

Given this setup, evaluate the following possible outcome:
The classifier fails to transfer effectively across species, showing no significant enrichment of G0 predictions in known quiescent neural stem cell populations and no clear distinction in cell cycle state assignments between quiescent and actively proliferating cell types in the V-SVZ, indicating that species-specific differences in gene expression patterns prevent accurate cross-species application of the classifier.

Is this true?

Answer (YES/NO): NO